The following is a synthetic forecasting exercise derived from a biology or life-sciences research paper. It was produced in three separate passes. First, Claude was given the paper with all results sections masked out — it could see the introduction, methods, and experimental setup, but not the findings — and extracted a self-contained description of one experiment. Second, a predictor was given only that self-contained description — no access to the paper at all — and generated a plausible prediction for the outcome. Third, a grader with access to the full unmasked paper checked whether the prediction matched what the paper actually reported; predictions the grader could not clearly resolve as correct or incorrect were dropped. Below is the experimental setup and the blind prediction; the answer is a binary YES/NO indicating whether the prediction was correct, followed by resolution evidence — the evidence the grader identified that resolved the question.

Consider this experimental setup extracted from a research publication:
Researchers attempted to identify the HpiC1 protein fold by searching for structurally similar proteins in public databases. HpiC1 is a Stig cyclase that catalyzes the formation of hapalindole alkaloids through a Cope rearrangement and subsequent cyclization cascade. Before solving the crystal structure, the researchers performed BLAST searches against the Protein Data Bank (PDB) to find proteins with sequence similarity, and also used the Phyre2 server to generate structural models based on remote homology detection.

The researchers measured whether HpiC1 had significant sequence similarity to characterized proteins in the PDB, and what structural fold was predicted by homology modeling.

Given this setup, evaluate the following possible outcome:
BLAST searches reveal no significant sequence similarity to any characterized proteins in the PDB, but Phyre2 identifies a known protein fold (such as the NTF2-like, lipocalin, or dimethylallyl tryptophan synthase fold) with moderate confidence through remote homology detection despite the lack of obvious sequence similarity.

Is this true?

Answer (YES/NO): NO